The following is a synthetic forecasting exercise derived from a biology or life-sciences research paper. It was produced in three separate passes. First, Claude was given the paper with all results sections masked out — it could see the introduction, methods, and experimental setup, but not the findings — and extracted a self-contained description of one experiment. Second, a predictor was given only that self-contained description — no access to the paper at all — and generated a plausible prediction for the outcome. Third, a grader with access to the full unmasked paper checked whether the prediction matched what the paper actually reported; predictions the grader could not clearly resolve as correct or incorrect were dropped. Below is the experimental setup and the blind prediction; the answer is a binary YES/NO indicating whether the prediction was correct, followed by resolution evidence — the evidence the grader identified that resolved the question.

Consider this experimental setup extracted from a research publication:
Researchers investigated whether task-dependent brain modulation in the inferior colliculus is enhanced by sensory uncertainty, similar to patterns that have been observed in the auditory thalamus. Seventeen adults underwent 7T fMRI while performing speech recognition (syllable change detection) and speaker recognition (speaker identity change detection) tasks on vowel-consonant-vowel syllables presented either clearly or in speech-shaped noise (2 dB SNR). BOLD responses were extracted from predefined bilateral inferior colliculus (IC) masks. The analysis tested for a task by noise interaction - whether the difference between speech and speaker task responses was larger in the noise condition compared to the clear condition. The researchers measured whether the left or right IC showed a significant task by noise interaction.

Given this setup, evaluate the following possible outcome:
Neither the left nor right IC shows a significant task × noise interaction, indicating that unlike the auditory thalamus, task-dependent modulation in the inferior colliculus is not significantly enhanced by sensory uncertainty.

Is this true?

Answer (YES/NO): YES